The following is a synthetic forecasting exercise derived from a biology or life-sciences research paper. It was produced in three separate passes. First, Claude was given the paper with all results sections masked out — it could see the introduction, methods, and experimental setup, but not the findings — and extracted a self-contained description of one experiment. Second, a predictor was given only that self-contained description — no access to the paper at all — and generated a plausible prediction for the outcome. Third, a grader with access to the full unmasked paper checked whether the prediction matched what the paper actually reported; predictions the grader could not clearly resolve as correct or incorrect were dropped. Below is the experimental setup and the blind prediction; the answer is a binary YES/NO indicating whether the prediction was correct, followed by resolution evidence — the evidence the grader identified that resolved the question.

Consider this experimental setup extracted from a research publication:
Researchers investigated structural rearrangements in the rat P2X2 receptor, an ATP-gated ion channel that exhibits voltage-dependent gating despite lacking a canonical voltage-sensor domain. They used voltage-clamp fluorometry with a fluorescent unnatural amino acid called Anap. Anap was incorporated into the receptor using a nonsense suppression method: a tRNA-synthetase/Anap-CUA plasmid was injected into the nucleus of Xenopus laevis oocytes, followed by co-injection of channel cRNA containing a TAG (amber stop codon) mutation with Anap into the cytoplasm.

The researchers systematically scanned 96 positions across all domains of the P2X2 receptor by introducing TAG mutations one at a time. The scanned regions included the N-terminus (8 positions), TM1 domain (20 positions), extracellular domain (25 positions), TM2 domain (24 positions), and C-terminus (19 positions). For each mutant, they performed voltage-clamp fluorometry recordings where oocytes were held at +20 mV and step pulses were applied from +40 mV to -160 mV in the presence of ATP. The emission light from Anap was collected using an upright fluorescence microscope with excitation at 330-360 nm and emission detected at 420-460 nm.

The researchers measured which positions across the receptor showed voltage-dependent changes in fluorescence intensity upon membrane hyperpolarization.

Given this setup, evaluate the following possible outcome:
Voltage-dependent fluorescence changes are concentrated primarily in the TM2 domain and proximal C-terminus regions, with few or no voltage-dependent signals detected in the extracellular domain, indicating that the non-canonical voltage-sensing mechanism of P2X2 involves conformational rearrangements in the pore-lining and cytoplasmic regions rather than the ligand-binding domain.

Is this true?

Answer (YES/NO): NO